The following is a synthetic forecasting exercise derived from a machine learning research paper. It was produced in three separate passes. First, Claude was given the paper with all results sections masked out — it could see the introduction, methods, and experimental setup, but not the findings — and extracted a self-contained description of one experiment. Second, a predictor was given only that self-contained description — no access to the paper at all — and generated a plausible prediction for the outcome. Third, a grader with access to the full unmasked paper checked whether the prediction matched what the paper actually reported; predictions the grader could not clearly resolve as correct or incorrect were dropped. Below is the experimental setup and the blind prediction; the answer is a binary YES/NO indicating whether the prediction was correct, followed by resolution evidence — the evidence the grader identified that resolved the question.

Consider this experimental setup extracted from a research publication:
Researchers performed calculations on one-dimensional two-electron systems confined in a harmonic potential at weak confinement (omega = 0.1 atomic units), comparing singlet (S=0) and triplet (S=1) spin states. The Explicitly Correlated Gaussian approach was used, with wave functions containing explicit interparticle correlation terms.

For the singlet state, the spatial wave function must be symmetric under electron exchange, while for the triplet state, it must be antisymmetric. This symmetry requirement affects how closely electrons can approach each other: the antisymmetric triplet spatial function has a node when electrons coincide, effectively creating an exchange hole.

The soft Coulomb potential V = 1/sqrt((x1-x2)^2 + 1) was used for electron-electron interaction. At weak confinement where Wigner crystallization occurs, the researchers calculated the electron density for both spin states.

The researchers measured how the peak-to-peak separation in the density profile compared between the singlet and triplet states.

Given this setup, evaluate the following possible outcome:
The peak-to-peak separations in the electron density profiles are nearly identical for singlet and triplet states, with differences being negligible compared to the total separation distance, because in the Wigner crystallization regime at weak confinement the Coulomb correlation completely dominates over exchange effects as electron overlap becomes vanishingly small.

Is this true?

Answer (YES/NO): YES